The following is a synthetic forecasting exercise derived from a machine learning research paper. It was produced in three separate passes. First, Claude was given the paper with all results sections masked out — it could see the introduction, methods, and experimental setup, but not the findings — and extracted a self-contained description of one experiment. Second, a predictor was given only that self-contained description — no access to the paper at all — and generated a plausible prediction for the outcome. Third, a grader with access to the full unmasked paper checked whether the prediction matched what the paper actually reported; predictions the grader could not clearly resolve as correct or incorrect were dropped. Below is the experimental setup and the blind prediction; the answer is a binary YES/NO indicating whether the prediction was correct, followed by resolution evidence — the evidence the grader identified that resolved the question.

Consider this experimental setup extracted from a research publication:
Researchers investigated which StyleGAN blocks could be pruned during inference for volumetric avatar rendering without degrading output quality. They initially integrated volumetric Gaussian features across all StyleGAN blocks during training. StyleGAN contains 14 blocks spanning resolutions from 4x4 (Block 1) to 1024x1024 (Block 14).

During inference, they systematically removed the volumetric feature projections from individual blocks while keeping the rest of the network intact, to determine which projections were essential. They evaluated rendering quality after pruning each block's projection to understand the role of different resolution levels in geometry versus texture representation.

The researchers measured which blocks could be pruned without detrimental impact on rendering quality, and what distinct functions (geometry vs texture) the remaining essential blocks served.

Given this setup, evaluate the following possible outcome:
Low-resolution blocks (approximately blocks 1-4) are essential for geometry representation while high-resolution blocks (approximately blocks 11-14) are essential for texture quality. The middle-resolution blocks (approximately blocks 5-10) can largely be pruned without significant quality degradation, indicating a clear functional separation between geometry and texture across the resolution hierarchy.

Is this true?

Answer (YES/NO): NO